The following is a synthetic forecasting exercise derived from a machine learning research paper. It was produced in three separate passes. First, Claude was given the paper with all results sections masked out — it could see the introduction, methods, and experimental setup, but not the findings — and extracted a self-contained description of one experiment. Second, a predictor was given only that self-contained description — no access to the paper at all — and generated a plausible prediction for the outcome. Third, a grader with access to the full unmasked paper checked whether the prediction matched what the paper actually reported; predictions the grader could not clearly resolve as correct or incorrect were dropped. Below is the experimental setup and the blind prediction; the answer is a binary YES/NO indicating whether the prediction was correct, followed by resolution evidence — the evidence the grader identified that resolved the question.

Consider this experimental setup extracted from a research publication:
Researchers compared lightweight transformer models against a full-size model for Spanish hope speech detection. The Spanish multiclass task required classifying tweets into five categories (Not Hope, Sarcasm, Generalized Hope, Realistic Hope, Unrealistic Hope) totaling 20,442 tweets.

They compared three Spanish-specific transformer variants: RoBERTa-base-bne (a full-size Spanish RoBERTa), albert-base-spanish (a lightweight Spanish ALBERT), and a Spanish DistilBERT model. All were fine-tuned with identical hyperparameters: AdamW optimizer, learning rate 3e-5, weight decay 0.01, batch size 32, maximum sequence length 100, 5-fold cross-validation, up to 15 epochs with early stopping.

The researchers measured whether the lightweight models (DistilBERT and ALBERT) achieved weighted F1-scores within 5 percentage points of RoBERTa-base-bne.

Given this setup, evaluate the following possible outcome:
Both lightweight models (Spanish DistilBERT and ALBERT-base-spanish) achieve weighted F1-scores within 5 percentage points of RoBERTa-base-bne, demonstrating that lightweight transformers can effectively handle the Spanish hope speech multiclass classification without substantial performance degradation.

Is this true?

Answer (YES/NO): NO